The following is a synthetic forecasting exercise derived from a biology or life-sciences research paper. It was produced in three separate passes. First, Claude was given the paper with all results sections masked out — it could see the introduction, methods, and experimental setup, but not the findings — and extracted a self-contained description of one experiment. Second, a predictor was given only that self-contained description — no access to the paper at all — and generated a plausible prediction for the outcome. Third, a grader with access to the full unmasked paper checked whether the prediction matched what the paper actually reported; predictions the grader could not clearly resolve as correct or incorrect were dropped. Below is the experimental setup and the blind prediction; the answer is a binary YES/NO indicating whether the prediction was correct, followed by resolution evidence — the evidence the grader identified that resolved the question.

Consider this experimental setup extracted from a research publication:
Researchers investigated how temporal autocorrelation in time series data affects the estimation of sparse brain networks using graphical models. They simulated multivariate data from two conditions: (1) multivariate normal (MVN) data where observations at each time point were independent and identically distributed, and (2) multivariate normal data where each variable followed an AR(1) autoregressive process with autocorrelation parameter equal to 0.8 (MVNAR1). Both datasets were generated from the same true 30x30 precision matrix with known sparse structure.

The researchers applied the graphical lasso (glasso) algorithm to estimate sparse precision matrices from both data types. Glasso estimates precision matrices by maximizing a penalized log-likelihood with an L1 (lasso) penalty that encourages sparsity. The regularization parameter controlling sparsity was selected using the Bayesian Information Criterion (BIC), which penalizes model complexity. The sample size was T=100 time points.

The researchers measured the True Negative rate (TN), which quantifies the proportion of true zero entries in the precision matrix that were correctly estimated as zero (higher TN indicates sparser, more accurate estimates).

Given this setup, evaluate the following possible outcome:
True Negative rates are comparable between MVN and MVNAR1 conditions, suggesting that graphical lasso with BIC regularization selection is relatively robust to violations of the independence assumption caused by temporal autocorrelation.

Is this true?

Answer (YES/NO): NO